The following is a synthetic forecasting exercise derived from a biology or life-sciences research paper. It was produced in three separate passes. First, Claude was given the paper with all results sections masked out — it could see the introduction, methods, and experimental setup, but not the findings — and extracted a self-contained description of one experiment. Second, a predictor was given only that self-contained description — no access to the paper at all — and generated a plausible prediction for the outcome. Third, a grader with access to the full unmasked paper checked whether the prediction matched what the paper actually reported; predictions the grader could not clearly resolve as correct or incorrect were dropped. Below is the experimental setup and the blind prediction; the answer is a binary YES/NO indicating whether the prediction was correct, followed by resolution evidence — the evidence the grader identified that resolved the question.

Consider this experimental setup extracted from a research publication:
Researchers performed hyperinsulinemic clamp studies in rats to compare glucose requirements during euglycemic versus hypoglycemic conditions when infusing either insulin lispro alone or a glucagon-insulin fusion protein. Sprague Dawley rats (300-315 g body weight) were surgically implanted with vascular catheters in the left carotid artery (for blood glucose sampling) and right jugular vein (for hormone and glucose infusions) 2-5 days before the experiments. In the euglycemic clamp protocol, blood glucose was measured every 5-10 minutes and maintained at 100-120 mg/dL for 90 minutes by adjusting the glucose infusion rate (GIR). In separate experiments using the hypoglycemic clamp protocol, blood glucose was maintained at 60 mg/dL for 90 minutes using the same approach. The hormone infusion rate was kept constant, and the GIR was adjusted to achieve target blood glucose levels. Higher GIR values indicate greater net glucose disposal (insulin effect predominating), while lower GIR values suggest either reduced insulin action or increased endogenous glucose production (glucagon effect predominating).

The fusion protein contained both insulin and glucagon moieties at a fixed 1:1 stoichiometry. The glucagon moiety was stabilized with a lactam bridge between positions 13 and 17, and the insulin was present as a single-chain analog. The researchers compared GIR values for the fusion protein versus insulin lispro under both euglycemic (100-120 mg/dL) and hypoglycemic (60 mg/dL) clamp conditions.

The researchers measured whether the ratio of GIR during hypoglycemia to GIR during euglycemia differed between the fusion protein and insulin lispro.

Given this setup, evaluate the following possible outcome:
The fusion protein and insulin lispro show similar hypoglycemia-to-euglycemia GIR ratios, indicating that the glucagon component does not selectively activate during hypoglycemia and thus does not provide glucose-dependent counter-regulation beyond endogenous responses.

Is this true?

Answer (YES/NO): NO